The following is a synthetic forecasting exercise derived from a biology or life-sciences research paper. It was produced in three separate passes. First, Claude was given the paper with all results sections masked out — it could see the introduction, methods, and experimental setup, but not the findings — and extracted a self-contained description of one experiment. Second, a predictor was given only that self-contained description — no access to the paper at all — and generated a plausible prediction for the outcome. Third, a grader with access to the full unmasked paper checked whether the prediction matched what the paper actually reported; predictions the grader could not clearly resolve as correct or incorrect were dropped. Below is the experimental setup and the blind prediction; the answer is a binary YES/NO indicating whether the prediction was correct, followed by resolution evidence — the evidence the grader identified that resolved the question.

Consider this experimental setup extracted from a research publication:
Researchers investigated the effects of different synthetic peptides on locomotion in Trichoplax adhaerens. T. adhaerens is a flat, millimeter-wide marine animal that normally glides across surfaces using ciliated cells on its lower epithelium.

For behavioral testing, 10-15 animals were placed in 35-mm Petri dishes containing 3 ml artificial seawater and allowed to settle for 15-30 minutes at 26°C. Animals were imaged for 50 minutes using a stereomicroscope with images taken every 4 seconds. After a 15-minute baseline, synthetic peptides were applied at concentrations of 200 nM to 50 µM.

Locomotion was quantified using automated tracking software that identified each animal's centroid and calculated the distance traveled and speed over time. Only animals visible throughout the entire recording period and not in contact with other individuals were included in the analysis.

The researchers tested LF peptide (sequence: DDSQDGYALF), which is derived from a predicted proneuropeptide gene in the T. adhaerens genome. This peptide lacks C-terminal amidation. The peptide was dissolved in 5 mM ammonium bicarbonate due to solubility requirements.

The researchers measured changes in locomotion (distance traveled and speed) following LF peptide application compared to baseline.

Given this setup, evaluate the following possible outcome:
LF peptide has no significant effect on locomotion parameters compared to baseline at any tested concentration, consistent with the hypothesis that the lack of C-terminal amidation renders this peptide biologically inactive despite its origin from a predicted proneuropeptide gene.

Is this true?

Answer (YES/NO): NO